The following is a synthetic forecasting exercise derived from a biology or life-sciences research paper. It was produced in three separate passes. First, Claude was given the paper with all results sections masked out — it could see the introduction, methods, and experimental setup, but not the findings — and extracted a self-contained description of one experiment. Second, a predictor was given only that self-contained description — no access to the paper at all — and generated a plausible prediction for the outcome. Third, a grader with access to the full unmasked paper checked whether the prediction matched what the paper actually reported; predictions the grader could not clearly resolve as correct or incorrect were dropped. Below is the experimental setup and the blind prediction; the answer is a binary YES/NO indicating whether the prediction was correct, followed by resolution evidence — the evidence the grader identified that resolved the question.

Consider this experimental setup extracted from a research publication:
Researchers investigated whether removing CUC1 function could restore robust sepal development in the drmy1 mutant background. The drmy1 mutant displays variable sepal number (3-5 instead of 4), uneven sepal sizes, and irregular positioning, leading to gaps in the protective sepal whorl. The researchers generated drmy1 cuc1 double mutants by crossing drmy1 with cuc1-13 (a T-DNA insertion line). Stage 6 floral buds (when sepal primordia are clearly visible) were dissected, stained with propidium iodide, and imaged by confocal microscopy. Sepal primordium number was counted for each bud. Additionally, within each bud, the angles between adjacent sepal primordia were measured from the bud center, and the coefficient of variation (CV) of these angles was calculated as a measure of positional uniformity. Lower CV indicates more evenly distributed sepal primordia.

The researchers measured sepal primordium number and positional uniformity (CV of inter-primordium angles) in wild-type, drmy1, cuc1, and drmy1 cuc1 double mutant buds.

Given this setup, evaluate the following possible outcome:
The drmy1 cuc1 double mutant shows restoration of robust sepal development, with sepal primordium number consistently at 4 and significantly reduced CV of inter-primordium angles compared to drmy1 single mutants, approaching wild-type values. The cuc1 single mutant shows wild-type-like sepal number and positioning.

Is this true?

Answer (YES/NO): NO